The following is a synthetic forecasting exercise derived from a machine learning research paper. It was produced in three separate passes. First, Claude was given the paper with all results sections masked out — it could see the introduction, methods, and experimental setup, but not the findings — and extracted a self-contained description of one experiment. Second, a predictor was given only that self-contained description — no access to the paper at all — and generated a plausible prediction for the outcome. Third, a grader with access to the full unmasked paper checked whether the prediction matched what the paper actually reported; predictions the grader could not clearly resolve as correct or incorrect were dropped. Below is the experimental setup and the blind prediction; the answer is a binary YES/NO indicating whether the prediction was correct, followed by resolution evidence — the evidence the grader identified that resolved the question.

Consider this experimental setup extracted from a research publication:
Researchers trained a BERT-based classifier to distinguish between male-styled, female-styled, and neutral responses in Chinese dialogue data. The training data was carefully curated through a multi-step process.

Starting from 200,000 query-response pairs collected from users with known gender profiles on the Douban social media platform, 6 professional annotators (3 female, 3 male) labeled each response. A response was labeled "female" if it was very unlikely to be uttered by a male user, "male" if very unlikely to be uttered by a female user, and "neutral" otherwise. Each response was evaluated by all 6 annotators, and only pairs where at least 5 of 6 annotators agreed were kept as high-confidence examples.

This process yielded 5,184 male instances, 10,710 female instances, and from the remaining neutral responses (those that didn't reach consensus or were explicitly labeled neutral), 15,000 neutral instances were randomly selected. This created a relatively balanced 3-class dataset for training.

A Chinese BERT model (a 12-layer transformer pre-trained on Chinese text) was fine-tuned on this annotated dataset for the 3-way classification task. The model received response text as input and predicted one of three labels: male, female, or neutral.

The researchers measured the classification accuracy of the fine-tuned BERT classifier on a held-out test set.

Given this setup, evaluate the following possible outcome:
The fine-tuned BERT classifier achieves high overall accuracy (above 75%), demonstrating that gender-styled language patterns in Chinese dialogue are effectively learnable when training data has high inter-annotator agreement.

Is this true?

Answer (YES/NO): YES